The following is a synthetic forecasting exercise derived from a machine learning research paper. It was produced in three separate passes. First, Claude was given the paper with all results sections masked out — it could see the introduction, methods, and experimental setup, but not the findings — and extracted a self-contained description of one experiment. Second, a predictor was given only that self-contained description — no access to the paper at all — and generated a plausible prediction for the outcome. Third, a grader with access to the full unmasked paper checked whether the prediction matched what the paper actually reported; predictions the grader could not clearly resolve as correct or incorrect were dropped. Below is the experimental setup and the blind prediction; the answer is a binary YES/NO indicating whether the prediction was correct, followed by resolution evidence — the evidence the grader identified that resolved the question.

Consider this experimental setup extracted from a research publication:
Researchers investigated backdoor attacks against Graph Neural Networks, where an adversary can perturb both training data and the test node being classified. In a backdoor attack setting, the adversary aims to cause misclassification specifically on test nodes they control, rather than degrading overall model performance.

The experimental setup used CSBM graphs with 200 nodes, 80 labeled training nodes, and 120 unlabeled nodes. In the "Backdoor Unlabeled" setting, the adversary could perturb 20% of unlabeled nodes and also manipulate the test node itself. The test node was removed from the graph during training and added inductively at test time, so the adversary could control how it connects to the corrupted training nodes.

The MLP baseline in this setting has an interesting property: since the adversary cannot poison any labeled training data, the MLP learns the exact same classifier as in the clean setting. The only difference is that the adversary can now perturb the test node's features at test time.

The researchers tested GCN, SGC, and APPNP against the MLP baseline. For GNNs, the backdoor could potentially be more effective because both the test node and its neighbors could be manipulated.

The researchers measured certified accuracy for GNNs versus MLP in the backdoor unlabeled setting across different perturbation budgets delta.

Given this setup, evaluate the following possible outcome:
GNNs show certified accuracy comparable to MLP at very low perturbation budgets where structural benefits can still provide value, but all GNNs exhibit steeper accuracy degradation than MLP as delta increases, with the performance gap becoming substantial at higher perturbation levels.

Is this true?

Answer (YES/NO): NO